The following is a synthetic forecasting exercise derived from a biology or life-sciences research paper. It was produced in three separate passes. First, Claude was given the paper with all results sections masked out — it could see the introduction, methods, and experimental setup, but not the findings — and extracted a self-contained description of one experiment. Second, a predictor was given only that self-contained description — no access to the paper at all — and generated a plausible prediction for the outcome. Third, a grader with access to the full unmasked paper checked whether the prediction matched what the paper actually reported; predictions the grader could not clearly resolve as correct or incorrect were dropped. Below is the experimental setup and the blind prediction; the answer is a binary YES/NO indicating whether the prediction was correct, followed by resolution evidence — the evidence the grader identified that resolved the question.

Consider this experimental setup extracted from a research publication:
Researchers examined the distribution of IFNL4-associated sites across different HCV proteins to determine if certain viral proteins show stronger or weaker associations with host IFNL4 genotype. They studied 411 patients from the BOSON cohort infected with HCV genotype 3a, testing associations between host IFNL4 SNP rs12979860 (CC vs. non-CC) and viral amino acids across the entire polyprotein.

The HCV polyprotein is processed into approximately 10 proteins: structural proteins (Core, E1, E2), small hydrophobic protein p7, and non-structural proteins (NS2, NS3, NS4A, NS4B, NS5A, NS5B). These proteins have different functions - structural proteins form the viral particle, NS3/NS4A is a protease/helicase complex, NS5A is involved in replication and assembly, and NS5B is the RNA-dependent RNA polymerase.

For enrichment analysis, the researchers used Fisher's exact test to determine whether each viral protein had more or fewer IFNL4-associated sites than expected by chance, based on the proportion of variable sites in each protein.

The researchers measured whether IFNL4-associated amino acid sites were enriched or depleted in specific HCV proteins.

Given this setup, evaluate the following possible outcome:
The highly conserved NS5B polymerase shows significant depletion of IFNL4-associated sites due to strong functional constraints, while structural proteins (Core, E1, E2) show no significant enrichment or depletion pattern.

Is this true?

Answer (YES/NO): NO